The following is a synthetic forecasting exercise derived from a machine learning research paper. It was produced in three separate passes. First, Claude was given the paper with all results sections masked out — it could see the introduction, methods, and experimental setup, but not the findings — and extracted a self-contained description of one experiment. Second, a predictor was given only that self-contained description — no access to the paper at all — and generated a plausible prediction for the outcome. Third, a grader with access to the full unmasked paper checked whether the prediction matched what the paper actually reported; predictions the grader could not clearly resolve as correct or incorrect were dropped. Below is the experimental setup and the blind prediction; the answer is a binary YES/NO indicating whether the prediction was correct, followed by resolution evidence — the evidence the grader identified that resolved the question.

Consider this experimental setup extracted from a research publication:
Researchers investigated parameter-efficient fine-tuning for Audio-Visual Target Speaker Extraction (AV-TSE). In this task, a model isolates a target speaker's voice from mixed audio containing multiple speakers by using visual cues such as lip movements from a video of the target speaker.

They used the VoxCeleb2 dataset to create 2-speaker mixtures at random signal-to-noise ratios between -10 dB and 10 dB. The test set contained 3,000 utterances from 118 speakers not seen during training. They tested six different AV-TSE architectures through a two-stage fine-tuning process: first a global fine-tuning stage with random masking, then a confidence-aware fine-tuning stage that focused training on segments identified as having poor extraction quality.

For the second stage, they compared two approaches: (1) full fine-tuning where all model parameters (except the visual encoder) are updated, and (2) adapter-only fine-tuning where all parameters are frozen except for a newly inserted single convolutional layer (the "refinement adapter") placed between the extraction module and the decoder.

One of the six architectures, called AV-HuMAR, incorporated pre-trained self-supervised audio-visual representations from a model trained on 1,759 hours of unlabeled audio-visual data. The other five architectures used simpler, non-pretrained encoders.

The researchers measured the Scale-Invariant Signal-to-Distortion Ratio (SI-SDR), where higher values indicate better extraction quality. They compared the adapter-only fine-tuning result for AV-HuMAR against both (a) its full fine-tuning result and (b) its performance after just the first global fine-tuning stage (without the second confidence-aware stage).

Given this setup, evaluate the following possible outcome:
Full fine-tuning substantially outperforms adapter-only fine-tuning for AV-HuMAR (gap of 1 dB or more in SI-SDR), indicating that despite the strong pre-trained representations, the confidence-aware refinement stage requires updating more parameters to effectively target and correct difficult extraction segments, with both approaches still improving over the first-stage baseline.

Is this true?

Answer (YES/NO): NO